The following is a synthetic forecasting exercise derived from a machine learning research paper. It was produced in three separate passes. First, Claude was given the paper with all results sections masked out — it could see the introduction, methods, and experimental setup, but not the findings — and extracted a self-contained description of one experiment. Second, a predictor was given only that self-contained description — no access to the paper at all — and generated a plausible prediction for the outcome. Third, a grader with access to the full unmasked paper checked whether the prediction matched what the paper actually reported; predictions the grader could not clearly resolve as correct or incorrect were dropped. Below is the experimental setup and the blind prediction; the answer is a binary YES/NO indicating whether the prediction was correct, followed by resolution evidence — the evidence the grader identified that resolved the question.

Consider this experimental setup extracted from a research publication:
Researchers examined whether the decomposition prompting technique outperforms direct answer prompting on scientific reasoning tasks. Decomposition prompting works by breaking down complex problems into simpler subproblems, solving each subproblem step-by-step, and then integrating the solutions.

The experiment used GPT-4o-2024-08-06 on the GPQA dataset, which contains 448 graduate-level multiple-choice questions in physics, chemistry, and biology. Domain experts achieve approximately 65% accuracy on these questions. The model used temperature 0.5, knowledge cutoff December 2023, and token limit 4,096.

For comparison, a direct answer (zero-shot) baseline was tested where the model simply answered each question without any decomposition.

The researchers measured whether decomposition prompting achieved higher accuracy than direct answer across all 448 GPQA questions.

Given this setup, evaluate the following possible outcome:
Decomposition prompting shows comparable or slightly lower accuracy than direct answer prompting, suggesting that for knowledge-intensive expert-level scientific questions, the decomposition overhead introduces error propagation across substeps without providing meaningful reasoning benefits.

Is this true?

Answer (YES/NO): YES